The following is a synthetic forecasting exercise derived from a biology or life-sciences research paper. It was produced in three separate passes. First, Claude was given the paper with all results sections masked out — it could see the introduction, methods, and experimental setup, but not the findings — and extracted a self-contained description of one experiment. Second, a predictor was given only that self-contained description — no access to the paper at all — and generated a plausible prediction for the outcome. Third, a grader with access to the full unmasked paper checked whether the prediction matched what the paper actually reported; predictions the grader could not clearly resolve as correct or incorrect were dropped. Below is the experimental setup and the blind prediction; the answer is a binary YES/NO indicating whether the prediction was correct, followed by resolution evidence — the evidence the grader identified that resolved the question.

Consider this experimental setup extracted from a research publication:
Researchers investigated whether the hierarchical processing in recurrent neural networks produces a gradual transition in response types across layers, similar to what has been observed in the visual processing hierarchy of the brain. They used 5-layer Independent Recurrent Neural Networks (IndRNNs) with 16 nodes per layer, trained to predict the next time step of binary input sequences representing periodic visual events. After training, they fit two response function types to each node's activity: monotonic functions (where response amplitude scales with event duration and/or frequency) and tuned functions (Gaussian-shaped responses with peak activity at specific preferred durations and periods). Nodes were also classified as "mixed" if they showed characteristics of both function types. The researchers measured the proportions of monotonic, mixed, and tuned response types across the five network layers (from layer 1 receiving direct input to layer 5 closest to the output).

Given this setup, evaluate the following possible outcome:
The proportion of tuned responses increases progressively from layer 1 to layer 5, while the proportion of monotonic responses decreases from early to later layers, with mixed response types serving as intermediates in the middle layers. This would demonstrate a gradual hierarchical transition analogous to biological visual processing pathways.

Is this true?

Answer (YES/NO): YES